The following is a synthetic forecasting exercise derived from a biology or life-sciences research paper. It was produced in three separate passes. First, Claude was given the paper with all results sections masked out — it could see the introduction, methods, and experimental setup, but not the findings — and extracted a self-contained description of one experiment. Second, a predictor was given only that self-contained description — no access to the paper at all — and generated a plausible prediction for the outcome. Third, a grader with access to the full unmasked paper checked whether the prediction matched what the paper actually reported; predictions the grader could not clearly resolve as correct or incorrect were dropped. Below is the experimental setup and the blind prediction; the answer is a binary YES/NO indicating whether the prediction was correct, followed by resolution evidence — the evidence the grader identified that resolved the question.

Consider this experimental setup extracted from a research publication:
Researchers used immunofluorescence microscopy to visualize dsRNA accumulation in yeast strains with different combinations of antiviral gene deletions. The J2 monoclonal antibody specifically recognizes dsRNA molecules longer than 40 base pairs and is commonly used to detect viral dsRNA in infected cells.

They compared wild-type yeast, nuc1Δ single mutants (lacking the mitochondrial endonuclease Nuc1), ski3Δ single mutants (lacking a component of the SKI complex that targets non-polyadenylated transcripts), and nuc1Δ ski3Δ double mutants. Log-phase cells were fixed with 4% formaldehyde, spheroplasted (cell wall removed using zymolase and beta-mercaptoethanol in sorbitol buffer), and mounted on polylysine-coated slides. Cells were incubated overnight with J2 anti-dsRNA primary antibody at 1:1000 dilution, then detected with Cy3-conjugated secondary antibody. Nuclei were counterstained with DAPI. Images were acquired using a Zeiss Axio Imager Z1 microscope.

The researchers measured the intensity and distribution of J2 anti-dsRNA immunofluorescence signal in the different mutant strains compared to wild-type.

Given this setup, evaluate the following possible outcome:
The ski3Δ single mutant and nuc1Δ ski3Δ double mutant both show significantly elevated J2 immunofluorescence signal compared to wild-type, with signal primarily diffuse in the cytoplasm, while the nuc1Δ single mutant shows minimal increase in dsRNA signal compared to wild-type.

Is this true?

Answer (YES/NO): NO